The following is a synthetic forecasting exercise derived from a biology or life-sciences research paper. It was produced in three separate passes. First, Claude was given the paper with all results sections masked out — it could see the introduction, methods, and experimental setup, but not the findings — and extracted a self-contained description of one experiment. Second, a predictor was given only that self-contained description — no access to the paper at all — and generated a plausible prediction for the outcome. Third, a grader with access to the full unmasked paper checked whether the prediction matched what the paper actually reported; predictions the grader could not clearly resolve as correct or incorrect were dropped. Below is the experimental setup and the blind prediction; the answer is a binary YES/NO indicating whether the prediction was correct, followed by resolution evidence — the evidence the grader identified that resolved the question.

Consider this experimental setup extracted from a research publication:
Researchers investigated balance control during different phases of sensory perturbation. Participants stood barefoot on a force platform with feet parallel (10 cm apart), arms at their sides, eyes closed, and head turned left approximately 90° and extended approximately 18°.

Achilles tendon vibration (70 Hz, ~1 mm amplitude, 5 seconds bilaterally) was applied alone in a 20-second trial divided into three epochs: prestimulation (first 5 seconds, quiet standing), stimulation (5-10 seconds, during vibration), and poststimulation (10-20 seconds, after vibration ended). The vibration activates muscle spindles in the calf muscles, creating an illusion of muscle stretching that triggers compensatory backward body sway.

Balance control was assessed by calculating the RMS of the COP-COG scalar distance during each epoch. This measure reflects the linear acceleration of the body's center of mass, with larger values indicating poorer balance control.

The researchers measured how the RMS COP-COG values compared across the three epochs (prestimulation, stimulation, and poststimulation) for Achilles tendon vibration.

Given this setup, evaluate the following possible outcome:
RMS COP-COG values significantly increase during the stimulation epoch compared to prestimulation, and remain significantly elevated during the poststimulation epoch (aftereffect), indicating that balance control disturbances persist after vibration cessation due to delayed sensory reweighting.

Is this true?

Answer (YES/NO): YES